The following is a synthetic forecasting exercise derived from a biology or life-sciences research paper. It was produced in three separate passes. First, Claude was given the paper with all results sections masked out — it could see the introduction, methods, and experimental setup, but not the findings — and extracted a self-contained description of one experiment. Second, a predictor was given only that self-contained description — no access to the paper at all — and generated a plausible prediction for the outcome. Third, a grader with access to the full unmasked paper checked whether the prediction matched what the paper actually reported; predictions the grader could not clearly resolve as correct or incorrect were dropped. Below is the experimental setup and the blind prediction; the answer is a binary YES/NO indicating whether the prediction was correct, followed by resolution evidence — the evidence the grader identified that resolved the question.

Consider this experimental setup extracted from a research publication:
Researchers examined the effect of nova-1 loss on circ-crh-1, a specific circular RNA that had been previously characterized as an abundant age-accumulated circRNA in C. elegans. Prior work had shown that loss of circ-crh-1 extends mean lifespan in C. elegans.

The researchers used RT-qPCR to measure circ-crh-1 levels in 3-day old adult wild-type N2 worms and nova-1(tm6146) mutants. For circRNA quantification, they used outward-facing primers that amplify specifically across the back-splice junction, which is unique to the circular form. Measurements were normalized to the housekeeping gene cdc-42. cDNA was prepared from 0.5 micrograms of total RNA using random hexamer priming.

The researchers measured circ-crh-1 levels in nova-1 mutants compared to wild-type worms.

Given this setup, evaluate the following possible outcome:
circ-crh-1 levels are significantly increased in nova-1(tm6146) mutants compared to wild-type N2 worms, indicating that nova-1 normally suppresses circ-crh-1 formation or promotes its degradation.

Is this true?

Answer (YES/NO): NO